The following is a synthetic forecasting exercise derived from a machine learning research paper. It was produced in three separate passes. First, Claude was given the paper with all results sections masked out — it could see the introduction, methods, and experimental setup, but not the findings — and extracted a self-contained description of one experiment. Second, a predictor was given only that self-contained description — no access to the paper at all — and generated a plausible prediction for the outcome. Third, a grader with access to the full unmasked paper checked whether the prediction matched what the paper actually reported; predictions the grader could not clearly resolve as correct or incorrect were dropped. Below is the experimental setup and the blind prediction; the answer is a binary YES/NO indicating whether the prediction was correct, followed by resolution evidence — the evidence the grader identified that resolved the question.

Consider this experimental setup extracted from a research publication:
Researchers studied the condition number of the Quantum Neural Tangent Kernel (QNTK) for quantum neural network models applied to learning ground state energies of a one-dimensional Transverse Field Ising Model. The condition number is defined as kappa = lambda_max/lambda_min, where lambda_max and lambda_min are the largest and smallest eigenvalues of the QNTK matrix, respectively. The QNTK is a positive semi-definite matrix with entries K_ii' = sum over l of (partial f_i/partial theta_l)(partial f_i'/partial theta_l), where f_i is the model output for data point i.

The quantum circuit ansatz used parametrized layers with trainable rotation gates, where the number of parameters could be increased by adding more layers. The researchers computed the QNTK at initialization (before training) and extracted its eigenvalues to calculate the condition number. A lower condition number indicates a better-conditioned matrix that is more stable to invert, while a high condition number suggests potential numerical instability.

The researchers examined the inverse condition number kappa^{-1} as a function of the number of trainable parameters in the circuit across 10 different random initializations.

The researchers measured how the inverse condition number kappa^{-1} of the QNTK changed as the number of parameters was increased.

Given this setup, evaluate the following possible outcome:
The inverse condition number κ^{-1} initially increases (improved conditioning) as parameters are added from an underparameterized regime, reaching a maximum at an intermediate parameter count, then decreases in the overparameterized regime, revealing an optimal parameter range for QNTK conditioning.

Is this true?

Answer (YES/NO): NO